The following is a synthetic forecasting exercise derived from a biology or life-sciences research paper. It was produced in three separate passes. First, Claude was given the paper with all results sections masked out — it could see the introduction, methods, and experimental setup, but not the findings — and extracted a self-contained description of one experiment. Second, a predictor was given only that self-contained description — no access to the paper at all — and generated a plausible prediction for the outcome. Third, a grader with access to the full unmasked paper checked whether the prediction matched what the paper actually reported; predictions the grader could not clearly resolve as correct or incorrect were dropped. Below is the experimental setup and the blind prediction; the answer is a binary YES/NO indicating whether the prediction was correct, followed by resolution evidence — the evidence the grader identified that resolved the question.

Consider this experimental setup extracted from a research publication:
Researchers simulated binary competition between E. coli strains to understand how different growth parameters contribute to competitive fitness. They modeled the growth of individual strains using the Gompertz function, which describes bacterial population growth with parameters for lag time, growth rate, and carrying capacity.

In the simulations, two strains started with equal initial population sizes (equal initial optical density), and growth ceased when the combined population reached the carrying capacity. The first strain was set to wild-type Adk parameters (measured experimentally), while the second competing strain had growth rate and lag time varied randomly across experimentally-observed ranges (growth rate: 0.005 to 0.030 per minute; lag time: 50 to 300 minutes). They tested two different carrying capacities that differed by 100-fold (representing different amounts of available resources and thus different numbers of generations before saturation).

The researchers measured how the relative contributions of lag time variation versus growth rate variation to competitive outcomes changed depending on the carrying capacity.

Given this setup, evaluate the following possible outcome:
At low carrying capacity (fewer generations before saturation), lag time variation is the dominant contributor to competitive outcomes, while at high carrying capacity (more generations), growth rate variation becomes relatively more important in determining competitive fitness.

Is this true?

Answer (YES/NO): YES